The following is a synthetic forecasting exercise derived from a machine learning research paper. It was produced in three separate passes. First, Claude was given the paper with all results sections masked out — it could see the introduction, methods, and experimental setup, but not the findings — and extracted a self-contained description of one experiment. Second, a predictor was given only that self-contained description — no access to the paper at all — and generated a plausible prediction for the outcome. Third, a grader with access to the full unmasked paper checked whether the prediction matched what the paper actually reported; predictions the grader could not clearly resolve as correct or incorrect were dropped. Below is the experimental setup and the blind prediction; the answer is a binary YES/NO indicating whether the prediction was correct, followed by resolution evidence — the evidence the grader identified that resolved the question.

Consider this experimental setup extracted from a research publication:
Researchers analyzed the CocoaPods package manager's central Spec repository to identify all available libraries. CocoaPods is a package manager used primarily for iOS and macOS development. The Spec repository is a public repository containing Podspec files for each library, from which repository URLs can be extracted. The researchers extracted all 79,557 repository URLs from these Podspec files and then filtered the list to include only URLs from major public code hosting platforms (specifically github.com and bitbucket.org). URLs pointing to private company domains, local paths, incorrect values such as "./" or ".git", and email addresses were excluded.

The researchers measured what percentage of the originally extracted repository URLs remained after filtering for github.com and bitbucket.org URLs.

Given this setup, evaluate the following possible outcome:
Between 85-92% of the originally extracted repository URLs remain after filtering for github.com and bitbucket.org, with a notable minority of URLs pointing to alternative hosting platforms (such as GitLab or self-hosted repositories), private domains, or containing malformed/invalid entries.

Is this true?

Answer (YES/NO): YES